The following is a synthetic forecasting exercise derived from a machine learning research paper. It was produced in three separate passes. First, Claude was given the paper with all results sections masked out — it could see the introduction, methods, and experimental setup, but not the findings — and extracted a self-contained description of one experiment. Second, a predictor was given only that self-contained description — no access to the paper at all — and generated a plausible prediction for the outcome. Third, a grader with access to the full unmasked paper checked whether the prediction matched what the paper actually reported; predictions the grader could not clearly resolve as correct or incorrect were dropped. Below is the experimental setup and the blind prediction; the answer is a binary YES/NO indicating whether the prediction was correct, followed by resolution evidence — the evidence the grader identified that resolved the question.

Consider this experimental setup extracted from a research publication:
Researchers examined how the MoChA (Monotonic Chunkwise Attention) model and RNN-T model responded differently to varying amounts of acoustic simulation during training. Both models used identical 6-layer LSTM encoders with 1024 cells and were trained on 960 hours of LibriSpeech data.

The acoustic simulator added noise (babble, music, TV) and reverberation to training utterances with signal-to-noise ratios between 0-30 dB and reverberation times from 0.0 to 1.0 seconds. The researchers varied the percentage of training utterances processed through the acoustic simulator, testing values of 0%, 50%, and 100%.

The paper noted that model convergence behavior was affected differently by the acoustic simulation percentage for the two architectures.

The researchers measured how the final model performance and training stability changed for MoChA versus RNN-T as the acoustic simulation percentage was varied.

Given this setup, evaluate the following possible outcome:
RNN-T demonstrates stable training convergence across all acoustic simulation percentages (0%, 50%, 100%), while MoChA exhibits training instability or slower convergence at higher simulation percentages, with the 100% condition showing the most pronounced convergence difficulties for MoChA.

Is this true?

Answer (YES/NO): NO